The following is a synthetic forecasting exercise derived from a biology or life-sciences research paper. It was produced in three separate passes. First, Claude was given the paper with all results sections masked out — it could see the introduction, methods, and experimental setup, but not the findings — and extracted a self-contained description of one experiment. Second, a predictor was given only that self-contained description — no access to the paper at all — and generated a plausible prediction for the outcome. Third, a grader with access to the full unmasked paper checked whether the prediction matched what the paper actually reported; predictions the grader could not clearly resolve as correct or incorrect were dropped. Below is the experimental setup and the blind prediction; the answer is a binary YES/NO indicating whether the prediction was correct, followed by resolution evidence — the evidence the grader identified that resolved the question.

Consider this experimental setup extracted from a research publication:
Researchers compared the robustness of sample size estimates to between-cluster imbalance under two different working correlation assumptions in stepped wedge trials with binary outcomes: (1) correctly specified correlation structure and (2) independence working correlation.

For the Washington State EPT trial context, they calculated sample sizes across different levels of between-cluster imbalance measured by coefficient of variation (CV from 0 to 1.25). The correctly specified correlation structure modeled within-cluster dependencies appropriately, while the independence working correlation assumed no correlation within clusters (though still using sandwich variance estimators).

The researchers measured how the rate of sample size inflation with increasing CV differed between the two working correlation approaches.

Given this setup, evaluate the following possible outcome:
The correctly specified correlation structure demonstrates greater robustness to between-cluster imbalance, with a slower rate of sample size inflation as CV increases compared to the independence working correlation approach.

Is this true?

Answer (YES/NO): YES